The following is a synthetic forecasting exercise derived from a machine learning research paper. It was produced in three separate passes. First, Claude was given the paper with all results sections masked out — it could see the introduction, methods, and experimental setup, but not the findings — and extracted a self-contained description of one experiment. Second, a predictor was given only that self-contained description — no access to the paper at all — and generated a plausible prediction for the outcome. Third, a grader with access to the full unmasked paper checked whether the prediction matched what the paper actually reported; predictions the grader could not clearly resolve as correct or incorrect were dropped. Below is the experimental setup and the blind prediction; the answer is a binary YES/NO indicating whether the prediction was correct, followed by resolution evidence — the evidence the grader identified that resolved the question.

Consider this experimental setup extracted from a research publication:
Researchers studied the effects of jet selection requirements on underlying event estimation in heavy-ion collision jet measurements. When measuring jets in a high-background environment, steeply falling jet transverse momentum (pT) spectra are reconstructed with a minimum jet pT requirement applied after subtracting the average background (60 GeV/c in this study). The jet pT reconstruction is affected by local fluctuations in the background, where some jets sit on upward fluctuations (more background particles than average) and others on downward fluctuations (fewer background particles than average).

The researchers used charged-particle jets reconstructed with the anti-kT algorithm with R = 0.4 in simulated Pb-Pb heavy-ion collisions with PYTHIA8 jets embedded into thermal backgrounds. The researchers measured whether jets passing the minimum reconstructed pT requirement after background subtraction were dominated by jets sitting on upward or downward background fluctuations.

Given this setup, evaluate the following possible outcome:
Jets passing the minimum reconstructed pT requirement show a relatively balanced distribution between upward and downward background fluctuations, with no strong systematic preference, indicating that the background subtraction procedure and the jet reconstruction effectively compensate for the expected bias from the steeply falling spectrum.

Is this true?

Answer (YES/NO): NO